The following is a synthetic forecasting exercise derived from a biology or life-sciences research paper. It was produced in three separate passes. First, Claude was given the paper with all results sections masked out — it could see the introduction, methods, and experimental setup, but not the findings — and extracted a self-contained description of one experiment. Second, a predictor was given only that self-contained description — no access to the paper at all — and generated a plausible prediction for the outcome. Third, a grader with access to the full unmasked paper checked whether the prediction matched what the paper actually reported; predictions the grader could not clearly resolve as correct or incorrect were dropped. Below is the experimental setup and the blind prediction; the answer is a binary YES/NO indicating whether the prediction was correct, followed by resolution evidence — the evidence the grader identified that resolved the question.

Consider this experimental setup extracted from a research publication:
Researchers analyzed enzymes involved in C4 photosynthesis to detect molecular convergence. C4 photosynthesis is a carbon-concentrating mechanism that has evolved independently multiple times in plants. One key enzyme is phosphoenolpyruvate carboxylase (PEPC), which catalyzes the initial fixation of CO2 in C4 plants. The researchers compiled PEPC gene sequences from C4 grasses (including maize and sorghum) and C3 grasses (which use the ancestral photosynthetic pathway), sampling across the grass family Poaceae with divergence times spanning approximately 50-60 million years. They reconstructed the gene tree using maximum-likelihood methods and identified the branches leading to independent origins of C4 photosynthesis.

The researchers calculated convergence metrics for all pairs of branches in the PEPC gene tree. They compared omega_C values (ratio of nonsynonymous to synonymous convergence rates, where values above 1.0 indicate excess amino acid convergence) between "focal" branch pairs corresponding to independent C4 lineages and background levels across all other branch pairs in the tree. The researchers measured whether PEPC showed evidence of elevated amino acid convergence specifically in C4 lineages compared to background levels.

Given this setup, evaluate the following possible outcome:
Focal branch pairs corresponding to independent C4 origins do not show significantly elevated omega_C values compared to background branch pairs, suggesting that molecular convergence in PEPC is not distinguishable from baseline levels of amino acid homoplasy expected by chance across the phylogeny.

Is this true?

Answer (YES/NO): NO